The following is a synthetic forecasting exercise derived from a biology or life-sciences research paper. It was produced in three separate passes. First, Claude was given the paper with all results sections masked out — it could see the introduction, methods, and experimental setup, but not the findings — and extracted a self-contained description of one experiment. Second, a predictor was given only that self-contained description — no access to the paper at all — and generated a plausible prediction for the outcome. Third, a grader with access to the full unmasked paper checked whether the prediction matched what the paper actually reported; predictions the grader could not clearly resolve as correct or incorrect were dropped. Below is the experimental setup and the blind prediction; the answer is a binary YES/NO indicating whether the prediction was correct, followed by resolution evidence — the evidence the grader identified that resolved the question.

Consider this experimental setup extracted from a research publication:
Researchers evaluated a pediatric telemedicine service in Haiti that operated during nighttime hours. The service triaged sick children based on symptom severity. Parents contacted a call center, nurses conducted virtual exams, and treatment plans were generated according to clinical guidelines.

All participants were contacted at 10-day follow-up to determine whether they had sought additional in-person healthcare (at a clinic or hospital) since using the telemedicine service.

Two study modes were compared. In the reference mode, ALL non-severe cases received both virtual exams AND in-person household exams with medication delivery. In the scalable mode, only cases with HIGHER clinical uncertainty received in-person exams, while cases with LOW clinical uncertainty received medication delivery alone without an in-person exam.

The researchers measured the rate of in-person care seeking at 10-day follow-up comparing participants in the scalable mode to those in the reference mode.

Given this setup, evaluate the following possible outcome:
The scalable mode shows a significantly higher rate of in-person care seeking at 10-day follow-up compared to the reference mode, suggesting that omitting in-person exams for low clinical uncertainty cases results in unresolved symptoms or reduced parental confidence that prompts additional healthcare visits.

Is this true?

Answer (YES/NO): NO